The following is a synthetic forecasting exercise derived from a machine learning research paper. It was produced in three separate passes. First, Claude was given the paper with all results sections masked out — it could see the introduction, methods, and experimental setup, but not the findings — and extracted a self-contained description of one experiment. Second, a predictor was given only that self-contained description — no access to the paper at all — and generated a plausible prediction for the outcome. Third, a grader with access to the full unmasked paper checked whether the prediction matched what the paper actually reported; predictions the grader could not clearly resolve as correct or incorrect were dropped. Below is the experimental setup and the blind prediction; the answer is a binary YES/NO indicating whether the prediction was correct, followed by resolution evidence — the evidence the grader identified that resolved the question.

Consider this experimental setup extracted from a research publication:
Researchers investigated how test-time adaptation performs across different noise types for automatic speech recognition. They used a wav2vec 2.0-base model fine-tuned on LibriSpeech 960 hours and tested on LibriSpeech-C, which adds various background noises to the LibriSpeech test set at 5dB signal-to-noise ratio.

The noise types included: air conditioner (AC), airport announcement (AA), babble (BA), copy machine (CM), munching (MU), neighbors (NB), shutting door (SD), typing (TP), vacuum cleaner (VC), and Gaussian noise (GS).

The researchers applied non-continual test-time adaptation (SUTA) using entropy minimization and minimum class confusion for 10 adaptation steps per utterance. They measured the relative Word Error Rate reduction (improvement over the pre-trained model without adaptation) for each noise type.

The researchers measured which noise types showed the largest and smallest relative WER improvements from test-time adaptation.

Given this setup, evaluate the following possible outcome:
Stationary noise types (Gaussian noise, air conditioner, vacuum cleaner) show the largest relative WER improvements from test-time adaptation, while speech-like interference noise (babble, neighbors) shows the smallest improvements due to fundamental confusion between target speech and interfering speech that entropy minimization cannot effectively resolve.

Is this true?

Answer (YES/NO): NO